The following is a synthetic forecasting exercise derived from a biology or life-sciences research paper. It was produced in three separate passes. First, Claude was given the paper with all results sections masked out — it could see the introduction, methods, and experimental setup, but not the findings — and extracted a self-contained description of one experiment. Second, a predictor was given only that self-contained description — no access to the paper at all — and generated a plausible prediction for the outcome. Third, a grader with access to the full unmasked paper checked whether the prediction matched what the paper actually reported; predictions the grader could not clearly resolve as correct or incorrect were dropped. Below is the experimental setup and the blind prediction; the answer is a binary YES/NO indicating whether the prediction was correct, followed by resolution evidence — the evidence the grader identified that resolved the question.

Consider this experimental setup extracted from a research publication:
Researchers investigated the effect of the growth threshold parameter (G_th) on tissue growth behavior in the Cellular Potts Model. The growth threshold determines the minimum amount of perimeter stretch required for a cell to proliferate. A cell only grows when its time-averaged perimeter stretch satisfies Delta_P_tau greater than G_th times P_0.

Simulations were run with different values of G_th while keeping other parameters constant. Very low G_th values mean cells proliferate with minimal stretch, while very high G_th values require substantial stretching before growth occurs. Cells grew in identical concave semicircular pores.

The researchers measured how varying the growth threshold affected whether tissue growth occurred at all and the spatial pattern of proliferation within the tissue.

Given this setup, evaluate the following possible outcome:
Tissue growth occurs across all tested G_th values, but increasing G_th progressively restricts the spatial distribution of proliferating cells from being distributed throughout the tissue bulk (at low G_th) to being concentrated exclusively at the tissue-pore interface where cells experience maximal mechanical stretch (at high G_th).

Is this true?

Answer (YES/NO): NO